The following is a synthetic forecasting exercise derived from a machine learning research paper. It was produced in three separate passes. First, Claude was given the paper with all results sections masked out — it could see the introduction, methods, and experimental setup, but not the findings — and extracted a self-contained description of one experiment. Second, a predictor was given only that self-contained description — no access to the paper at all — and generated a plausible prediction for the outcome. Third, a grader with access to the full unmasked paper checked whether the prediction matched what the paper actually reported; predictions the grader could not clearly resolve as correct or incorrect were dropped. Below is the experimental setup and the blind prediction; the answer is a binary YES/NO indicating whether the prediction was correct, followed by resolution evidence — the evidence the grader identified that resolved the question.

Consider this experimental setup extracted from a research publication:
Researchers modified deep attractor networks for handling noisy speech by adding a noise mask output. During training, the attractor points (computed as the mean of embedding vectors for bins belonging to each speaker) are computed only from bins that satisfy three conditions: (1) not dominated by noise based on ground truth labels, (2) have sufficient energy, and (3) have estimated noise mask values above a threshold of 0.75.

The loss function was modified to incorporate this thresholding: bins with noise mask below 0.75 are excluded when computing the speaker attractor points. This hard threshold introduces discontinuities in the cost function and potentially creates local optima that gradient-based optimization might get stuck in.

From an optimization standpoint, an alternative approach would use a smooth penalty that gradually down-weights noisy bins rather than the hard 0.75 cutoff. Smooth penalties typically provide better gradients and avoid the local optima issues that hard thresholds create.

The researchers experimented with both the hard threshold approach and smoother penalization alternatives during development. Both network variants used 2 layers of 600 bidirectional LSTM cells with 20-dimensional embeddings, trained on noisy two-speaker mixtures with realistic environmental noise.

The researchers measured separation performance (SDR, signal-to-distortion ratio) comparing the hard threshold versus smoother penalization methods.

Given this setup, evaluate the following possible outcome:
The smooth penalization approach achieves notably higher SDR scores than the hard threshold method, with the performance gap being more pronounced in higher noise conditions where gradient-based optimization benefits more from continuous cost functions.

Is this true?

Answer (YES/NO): NO